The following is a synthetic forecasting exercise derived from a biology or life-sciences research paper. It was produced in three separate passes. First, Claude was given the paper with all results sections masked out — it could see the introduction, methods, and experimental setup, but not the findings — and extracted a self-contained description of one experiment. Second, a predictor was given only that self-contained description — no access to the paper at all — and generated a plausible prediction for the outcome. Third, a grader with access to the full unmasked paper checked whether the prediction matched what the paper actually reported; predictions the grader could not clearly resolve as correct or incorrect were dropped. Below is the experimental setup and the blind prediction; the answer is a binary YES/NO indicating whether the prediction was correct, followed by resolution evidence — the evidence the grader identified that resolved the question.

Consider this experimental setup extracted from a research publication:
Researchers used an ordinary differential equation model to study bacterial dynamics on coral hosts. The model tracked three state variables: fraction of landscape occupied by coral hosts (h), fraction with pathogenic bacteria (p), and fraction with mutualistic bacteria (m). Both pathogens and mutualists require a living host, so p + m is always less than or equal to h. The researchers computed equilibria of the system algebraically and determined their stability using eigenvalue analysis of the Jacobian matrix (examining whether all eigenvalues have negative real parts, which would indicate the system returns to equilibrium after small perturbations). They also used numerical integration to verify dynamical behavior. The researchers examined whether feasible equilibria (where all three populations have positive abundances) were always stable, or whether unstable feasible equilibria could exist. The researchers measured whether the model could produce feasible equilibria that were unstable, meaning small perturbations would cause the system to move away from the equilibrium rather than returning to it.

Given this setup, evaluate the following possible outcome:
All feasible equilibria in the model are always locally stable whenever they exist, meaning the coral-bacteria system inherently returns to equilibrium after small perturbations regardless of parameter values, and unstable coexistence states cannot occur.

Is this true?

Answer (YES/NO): NO